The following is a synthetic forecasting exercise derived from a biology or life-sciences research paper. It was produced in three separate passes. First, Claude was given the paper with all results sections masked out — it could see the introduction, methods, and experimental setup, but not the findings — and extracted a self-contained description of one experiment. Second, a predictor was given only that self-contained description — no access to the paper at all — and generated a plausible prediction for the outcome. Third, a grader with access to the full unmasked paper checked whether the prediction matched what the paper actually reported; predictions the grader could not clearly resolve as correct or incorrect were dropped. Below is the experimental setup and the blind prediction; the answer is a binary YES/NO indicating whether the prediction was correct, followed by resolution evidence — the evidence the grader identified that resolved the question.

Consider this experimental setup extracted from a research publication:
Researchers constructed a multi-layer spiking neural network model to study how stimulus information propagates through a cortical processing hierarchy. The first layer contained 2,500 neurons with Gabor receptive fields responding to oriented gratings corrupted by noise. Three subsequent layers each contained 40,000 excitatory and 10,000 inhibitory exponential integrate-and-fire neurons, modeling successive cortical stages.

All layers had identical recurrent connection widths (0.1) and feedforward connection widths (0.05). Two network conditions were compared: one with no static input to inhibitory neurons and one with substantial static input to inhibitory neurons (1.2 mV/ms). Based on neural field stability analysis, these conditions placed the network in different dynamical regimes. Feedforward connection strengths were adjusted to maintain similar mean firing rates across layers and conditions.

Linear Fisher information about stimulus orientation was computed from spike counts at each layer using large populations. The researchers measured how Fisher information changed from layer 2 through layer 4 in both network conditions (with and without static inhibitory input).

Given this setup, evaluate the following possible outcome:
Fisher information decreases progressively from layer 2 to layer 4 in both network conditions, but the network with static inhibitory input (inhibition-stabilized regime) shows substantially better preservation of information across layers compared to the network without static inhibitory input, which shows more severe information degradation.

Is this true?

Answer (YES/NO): YES